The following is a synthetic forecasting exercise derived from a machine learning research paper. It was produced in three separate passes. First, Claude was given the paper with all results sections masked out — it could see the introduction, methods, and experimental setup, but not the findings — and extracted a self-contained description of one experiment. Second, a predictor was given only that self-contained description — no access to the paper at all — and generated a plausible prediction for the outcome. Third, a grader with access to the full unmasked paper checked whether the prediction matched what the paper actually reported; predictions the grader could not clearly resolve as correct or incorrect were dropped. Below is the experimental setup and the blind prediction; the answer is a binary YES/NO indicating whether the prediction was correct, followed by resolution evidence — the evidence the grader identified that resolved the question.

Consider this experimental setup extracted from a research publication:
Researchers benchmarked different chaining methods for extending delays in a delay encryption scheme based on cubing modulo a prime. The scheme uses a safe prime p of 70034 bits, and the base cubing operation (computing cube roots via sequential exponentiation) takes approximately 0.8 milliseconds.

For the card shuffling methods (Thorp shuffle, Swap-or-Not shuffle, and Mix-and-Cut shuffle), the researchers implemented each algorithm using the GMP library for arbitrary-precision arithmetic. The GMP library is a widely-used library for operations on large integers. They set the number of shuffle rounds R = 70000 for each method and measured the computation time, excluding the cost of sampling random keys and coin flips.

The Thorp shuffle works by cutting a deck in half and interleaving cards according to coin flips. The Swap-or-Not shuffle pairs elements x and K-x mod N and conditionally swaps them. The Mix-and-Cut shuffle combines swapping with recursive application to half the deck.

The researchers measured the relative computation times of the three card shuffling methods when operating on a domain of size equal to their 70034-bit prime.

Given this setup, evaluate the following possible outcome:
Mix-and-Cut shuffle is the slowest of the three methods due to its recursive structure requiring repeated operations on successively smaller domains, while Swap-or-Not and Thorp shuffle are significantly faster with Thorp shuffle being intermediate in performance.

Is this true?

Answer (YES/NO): NO